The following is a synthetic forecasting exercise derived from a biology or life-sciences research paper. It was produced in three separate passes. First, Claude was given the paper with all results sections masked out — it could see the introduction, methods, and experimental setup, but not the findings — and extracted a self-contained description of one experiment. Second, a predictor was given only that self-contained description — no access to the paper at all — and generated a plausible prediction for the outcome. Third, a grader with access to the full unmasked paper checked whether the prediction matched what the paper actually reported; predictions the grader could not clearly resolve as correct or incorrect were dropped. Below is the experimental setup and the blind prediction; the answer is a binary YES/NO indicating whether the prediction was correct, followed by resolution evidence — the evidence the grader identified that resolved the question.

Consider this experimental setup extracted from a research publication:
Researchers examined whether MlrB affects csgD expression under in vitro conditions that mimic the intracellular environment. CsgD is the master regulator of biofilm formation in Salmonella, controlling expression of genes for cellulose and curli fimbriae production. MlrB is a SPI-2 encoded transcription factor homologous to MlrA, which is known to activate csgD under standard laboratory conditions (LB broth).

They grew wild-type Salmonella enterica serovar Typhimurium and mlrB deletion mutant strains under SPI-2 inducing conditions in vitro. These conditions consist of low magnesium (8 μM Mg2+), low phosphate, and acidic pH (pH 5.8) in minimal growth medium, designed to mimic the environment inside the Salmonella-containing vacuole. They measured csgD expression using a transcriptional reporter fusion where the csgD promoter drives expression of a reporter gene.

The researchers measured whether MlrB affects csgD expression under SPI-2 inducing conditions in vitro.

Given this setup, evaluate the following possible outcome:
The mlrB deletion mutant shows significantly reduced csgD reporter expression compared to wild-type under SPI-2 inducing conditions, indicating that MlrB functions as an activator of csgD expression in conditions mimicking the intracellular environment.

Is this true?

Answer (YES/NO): NO